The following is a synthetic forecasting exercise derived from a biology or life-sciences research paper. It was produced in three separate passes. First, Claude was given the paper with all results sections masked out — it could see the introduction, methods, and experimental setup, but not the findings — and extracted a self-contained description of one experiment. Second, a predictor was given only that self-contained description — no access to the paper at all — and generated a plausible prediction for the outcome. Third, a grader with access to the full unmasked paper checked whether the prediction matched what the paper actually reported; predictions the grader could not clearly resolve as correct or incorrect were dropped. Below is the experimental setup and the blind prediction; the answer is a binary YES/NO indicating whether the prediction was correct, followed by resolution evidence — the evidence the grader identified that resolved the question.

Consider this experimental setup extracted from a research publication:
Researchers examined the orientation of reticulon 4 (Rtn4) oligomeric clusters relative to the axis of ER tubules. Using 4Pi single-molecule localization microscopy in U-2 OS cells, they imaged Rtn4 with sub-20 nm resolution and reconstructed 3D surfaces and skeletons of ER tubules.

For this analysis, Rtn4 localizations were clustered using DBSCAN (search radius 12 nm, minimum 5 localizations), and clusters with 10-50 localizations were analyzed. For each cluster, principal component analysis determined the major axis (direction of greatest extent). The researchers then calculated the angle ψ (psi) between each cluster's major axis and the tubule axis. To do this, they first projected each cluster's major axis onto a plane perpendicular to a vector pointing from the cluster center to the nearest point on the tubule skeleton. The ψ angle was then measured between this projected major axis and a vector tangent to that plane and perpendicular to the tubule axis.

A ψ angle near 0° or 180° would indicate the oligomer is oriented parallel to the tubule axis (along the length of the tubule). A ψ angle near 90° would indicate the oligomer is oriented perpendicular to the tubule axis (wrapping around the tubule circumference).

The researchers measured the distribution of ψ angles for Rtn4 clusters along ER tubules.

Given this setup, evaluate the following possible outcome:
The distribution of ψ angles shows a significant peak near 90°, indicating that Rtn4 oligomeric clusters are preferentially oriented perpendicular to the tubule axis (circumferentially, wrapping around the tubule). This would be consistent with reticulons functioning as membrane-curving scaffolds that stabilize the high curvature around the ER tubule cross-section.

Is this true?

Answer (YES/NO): NO